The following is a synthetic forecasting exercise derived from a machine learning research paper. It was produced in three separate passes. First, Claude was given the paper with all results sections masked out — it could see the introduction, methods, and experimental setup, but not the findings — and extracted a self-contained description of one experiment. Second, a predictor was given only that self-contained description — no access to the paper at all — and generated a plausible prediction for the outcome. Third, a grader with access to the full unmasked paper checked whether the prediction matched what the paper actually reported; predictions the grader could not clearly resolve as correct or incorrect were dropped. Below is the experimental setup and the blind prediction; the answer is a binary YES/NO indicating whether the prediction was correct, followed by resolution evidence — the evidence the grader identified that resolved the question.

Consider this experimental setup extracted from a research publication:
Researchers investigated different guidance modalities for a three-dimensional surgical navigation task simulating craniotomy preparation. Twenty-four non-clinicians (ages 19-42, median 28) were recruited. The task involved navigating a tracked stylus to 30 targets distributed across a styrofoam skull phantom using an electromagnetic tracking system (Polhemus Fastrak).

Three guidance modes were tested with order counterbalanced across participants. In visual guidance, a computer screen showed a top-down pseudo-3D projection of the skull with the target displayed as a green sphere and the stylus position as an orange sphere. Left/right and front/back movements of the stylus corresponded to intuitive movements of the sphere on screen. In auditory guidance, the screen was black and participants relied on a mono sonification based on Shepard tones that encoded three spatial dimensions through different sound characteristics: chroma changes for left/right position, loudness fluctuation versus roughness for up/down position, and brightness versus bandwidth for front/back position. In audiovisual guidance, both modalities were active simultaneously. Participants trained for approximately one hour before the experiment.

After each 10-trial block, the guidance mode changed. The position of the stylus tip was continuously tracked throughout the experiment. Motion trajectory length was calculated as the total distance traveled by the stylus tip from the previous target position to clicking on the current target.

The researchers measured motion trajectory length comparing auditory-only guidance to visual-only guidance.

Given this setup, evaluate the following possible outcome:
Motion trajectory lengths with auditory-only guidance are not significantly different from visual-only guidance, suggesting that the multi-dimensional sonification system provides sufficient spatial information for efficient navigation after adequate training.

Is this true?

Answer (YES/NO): NO